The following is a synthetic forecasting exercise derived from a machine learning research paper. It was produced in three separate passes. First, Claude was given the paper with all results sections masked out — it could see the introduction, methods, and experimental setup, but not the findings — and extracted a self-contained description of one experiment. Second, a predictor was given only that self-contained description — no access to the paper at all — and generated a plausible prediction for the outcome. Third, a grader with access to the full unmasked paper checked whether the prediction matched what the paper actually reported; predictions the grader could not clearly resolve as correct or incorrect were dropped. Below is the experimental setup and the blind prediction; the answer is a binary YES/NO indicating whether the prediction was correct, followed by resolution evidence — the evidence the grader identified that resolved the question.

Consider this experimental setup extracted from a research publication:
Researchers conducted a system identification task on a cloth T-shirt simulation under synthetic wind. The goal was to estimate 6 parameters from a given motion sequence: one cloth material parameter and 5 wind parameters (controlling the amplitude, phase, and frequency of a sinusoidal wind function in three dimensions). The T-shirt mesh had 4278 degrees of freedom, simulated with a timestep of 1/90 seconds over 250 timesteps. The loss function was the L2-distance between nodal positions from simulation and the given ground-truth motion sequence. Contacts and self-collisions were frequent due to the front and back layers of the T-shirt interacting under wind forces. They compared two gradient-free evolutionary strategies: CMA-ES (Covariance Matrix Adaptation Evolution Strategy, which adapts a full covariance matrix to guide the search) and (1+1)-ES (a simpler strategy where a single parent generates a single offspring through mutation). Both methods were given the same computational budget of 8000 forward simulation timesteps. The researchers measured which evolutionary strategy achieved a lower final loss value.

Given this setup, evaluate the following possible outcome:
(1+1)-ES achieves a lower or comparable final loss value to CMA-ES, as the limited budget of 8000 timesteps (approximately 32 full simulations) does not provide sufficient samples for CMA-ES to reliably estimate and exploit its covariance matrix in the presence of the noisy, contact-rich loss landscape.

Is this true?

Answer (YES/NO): YES